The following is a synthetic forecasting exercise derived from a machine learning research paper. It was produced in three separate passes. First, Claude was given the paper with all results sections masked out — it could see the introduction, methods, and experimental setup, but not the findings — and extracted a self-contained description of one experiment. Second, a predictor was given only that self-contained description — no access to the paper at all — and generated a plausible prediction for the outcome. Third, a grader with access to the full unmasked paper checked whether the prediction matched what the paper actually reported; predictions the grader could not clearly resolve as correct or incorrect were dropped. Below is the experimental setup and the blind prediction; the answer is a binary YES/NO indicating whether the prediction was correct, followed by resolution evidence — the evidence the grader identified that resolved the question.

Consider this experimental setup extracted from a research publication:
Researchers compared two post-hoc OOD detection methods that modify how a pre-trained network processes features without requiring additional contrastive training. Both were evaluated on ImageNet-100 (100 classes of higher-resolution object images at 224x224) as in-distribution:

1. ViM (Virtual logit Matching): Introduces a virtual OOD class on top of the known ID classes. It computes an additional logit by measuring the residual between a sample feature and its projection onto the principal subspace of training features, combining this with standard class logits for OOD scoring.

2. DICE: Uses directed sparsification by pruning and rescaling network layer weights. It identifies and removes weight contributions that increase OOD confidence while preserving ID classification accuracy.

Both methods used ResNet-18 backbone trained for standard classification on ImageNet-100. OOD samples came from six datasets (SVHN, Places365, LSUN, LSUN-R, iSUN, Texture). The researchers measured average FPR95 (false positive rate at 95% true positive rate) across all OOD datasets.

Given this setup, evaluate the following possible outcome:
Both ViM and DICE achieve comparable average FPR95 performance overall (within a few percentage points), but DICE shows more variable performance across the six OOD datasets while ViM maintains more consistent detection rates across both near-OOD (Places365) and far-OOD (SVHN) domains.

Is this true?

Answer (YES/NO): NO